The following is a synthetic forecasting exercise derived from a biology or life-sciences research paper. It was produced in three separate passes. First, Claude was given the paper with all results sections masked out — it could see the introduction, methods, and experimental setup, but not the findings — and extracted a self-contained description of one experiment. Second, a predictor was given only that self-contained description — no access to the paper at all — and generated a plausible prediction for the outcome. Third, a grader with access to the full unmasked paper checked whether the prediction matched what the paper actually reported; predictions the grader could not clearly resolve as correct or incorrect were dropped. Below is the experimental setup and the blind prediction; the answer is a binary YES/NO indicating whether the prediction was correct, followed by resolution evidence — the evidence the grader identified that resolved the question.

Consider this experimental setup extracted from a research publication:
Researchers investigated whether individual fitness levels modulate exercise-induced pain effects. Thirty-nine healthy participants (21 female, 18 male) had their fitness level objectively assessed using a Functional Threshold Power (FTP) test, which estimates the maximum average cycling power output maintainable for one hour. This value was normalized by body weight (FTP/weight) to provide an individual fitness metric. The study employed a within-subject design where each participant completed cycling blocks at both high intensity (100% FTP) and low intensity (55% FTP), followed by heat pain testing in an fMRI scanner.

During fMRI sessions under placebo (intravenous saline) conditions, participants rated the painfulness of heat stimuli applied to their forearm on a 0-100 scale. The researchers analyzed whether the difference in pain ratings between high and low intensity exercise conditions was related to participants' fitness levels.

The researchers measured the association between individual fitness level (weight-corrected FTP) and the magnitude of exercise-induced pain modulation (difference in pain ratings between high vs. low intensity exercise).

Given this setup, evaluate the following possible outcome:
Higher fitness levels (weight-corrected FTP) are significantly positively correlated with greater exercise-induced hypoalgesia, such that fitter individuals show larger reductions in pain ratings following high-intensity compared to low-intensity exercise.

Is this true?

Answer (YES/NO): YES